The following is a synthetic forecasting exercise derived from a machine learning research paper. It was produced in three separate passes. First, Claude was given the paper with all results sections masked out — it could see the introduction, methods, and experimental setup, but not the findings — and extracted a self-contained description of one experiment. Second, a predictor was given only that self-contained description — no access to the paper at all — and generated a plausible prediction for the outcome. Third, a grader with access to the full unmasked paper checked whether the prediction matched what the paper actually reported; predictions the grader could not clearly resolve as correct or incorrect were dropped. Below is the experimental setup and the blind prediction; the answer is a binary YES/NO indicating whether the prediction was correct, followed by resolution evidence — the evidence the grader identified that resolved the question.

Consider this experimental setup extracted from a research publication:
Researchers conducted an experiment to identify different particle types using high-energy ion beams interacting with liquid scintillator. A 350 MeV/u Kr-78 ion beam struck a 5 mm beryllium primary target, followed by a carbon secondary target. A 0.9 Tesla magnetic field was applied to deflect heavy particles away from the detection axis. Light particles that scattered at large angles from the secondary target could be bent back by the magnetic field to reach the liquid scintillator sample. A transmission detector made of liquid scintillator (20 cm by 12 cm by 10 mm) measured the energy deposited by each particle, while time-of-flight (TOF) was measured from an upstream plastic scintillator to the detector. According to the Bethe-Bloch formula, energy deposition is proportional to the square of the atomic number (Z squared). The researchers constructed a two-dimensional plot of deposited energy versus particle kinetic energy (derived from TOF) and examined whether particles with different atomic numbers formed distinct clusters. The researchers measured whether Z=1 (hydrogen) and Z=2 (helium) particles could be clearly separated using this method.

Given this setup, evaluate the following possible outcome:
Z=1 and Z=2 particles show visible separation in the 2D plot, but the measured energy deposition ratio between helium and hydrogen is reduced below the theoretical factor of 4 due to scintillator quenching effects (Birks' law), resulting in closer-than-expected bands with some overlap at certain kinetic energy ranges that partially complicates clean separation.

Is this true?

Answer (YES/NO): NO